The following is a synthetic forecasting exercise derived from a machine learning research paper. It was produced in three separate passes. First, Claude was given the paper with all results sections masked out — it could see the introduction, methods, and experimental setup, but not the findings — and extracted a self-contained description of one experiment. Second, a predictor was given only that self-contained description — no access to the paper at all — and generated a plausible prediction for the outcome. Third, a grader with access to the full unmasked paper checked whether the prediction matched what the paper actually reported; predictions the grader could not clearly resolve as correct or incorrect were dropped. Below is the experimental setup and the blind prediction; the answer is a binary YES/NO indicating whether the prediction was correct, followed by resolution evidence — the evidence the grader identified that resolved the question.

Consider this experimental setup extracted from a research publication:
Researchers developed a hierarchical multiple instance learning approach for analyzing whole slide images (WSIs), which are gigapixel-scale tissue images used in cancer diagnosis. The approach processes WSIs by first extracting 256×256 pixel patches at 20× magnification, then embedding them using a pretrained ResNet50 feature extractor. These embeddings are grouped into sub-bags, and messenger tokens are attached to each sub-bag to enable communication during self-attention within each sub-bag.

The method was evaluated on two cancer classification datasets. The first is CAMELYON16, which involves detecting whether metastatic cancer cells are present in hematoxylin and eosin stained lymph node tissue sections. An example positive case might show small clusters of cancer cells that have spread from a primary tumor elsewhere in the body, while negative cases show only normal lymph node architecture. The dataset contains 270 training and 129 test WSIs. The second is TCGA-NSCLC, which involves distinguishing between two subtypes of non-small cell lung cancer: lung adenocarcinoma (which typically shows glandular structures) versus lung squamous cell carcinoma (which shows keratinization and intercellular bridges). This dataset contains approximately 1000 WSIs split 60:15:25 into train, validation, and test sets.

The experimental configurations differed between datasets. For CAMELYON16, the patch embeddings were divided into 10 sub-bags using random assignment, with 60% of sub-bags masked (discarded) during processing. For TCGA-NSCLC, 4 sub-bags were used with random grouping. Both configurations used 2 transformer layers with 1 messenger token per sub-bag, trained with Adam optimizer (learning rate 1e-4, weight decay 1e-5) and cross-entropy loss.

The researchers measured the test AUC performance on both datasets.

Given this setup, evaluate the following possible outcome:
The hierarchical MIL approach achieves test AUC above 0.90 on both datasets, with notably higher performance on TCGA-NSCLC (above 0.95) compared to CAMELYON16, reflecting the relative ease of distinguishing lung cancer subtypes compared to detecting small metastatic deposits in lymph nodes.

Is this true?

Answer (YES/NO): YES